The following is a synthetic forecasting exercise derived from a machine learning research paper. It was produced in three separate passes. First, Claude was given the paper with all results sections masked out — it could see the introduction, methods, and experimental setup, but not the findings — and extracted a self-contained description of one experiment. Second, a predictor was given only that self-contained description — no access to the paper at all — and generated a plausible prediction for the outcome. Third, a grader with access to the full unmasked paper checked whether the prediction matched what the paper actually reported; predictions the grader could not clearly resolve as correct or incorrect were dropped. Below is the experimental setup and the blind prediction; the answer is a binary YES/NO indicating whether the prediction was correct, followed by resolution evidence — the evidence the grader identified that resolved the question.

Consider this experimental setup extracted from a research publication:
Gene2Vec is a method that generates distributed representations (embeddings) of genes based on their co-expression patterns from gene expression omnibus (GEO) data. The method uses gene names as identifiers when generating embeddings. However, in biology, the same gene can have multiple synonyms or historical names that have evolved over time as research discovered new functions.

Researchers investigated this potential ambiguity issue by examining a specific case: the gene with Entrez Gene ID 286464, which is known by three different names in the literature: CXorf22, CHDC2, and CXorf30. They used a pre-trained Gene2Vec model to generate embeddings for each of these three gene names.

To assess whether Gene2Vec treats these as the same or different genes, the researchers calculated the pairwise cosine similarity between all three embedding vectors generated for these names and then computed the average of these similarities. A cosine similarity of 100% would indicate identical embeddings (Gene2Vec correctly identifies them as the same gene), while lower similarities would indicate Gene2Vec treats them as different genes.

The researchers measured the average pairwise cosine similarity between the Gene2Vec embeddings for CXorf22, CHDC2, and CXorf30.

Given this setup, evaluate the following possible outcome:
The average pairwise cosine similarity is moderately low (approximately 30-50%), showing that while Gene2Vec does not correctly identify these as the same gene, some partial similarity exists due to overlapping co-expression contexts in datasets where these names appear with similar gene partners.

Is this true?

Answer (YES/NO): YES